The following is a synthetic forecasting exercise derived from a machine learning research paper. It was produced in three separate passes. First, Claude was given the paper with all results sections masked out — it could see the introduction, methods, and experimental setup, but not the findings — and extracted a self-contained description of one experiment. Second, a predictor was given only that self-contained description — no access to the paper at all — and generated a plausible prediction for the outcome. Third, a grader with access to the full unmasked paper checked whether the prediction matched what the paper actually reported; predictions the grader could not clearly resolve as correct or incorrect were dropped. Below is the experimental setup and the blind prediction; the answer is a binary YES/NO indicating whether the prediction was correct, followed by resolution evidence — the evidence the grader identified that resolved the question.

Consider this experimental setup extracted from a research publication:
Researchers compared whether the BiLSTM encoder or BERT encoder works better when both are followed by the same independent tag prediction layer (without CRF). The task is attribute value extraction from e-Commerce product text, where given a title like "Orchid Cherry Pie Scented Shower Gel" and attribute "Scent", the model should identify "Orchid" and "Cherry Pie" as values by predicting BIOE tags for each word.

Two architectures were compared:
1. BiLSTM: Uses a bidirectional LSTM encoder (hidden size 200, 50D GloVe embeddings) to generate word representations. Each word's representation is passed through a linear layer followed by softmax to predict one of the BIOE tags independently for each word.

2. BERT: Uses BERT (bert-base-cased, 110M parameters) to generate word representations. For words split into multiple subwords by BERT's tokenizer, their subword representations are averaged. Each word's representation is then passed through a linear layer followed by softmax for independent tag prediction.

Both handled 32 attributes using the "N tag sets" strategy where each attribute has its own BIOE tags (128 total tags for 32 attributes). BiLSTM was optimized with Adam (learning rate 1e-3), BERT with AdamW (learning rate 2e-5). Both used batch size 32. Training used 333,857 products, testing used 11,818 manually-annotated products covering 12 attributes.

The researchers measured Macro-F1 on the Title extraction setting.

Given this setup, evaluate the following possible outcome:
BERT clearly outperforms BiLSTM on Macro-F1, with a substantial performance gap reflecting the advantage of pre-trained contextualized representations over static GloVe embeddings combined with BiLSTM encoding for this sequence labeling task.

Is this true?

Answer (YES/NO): NO